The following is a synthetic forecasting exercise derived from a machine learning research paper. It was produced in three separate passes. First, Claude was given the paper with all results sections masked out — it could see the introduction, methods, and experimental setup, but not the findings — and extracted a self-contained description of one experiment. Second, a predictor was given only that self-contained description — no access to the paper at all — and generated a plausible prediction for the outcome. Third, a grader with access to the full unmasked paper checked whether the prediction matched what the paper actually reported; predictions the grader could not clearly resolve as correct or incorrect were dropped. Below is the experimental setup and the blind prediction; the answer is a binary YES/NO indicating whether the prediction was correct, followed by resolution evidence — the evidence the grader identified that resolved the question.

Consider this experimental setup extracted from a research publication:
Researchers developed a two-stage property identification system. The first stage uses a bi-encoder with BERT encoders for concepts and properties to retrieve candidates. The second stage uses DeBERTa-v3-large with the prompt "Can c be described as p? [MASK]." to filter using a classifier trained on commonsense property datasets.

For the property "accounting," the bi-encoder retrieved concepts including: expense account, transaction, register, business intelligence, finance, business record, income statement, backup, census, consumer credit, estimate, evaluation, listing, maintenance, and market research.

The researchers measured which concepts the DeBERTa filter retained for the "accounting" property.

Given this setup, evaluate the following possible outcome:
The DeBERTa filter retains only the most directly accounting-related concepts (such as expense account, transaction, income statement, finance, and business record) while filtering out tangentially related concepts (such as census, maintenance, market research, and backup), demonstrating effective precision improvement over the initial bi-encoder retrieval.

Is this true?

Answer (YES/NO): YES